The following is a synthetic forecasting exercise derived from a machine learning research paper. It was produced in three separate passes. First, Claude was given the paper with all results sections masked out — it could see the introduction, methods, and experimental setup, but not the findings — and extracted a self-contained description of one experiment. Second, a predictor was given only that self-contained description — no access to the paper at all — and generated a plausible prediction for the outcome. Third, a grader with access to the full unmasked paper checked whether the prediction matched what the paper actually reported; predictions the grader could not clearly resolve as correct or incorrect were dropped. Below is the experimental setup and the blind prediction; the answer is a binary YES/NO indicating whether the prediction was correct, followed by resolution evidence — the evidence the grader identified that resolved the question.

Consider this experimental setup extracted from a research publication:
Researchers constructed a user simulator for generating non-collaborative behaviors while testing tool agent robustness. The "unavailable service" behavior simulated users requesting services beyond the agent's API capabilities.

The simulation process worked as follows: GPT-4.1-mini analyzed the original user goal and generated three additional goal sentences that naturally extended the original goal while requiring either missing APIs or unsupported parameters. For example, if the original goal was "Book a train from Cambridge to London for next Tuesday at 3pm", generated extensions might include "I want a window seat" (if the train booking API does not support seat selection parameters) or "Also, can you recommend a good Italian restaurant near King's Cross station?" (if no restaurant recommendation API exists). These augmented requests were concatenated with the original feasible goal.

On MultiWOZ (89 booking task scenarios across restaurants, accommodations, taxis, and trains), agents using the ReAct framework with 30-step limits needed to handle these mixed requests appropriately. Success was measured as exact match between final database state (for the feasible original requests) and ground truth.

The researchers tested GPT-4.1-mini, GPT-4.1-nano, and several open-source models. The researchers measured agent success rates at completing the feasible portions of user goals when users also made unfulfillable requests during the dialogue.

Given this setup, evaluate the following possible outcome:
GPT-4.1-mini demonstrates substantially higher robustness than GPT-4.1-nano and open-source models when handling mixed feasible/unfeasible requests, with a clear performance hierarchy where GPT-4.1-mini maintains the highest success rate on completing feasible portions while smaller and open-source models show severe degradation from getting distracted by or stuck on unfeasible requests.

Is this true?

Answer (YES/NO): NO